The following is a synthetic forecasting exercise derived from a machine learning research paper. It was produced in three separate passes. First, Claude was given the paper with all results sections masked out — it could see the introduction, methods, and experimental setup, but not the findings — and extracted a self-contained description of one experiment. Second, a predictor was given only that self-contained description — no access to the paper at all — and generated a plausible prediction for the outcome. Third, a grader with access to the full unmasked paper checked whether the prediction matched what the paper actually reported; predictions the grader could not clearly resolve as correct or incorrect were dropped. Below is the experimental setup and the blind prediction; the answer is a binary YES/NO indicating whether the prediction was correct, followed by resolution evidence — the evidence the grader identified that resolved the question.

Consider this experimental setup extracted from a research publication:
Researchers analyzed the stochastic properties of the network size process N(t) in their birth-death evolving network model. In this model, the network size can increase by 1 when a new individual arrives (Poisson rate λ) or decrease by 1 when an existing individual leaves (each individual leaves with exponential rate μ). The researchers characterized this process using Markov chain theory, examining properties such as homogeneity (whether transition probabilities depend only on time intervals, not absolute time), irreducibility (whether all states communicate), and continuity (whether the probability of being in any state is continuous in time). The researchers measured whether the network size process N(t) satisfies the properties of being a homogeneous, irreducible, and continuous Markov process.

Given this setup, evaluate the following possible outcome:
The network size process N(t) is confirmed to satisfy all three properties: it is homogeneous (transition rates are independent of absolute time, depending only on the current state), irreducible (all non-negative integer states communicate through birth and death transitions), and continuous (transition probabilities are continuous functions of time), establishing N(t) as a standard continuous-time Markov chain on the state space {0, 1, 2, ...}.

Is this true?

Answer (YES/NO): YES